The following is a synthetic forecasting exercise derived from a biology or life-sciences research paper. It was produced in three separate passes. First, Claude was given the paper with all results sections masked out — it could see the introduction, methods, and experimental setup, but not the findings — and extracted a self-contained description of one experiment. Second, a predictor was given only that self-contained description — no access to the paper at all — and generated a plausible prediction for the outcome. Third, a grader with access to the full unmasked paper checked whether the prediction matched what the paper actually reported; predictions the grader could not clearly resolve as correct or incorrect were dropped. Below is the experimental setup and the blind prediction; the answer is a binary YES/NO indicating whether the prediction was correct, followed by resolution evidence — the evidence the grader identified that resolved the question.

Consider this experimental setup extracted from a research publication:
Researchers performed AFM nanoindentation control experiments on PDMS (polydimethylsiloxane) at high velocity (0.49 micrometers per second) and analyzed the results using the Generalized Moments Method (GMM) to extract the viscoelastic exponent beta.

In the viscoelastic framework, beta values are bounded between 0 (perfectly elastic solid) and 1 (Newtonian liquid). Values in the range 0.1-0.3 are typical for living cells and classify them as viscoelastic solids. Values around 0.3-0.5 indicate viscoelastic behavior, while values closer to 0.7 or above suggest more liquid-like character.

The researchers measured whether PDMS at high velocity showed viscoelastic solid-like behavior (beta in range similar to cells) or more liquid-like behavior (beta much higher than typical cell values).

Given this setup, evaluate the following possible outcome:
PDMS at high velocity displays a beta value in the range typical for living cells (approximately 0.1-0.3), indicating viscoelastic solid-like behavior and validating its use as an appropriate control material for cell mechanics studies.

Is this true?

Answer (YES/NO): NO